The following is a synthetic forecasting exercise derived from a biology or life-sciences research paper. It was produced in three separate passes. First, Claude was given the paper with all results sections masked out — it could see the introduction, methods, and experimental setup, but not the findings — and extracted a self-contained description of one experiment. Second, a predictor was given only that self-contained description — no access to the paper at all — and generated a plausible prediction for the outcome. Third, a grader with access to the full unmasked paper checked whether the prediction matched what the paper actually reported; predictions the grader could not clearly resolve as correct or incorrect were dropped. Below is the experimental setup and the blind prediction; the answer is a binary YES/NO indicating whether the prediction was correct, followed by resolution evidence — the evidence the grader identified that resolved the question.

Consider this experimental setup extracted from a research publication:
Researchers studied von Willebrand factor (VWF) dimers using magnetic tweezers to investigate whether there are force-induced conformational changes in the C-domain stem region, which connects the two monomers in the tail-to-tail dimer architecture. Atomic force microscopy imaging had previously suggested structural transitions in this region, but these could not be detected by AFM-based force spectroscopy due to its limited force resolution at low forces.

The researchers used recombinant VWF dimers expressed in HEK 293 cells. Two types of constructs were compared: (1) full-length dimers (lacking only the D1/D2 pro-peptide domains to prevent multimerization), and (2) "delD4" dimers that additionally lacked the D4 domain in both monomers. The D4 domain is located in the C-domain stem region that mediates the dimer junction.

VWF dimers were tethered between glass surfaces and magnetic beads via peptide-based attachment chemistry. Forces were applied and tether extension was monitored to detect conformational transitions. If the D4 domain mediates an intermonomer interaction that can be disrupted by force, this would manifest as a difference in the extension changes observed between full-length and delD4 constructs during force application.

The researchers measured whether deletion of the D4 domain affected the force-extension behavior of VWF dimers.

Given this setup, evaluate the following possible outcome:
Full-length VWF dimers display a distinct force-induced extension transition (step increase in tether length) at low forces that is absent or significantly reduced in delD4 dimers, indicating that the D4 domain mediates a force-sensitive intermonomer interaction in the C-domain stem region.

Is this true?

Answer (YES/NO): NO